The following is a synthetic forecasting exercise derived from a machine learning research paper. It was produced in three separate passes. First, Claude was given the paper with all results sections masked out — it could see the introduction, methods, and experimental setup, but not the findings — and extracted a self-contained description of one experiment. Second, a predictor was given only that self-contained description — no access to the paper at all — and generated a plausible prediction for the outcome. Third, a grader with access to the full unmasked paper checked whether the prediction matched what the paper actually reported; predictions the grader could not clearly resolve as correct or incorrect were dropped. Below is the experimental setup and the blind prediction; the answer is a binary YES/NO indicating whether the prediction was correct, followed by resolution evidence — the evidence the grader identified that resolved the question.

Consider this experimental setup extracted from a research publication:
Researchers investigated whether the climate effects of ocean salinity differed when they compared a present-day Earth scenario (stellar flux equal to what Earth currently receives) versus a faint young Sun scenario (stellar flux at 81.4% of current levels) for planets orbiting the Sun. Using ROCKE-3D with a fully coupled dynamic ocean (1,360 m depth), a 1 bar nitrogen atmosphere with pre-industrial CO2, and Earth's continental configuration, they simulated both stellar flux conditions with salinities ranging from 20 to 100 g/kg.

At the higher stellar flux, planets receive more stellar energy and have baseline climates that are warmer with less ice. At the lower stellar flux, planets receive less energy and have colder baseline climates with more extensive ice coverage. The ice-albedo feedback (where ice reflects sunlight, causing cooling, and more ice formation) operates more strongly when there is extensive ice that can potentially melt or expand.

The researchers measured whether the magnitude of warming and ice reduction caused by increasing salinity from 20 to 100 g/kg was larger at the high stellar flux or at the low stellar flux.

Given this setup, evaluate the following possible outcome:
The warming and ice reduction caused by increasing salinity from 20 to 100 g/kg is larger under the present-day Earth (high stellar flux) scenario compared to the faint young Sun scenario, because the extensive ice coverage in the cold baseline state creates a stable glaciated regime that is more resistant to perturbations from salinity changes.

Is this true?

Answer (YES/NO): NO